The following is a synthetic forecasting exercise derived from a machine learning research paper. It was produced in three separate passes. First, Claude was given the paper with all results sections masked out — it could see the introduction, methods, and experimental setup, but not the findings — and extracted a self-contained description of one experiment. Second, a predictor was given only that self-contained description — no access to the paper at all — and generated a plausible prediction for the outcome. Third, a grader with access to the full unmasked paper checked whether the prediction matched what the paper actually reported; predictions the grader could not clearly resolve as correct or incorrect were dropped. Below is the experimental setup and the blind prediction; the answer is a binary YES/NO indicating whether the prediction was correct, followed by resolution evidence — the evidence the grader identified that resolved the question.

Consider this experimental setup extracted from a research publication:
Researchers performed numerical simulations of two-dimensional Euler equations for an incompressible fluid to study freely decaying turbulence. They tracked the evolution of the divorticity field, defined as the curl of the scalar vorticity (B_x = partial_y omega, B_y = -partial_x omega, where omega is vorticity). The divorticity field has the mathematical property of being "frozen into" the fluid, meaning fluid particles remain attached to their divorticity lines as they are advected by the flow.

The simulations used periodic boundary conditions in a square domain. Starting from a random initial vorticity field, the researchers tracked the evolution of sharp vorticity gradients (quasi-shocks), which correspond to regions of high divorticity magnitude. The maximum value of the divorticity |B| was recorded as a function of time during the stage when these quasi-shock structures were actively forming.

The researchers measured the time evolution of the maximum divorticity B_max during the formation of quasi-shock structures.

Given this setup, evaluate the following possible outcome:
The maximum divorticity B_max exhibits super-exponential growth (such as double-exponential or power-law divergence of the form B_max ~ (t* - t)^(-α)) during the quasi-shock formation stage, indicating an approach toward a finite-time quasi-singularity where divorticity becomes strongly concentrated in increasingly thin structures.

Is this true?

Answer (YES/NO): NO